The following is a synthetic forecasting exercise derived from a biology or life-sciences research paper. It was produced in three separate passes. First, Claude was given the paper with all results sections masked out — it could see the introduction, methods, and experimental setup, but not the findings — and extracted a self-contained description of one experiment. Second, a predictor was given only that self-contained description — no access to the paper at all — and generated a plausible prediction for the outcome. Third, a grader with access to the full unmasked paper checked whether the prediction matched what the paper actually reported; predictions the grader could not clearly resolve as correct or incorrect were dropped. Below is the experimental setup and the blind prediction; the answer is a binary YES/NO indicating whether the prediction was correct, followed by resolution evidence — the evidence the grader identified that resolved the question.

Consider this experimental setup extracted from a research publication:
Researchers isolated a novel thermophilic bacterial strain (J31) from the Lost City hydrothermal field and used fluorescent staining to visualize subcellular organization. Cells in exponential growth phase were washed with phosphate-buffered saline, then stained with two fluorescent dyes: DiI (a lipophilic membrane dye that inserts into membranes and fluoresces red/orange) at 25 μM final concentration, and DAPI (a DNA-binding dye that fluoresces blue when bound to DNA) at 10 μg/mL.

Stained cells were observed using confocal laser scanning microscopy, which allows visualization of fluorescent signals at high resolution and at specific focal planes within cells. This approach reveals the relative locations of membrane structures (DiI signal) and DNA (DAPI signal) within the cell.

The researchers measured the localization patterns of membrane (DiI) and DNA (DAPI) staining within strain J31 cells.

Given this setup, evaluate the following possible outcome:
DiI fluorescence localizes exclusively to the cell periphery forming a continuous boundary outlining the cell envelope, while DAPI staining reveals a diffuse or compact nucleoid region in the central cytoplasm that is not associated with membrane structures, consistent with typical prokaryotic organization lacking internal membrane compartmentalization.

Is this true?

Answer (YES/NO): NO